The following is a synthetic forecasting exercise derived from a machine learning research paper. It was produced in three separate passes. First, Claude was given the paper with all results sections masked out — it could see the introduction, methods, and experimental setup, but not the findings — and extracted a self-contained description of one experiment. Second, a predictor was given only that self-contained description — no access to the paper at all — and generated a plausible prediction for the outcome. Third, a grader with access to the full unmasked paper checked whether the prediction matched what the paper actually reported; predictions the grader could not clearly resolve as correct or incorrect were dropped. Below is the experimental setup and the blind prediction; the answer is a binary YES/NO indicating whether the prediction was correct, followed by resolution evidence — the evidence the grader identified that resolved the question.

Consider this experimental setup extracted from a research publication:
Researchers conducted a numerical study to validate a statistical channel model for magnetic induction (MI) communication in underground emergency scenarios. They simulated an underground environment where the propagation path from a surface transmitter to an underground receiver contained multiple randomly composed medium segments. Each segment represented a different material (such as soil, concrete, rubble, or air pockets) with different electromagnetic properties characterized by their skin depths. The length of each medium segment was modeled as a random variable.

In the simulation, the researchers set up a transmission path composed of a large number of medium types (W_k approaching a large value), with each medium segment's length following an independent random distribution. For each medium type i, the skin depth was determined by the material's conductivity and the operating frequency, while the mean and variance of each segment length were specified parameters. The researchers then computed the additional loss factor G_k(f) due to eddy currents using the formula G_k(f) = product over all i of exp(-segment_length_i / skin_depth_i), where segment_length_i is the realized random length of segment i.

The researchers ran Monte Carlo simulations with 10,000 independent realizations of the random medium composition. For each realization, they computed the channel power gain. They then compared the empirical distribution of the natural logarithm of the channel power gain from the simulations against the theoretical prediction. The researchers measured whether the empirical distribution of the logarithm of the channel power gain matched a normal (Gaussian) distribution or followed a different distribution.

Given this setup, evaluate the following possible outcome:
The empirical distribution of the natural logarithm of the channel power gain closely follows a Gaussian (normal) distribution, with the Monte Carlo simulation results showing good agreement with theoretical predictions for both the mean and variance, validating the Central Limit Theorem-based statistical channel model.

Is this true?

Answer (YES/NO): YES